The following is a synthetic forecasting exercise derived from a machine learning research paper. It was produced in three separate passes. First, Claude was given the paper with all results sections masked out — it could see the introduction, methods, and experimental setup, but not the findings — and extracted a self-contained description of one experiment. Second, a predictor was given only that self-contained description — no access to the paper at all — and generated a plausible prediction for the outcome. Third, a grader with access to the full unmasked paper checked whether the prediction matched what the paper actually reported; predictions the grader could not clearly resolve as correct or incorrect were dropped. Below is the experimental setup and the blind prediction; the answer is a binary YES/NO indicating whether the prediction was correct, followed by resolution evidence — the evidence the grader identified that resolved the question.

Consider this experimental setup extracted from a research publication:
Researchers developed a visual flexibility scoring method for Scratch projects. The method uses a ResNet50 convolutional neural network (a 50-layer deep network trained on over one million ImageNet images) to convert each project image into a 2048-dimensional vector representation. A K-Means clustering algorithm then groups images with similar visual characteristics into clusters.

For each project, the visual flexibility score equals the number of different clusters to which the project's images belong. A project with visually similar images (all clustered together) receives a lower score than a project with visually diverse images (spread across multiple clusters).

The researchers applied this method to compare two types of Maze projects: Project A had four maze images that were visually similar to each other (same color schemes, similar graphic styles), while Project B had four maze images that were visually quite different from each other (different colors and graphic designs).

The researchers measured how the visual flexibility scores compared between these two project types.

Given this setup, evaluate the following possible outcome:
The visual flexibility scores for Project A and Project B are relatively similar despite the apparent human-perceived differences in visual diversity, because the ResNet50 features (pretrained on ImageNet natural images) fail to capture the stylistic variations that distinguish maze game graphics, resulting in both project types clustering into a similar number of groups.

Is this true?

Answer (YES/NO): NO